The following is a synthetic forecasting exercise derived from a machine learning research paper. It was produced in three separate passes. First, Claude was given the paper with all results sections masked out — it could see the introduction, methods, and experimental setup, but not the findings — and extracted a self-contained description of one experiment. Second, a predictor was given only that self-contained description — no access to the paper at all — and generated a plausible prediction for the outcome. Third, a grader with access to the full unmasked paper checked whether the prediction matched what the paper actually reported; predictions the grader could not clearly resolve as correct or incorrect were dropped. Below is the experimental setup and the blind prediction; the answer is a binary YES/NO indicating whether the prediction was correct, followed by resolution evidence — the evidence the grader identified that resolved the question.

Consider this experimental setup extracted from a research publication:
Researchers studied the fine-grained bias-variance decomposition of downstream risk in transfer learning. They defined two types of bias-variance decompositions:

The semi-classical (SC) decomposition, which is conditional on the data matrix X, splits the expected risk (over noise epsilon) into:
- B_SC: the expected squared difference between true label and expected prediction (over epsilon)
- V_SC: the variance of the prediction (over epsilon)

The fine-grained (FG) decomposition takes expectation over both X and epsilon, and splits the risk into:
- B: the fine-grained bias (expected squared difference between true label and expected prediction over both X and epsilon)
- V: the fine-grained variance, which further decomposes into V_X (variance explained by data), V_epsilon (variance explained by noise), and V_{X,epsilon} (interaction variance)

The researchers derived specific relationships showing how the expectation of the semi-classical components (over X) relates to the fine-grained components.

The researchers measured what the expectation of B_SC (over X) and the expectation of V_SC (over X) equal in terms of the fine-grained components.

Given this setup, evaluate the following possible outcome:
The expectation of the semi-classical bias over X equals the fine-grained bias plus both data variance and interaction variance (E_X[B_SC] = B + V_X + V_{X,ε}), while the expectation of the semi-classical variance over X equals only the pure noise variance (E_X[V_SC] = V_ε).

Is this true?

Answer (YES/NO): NO